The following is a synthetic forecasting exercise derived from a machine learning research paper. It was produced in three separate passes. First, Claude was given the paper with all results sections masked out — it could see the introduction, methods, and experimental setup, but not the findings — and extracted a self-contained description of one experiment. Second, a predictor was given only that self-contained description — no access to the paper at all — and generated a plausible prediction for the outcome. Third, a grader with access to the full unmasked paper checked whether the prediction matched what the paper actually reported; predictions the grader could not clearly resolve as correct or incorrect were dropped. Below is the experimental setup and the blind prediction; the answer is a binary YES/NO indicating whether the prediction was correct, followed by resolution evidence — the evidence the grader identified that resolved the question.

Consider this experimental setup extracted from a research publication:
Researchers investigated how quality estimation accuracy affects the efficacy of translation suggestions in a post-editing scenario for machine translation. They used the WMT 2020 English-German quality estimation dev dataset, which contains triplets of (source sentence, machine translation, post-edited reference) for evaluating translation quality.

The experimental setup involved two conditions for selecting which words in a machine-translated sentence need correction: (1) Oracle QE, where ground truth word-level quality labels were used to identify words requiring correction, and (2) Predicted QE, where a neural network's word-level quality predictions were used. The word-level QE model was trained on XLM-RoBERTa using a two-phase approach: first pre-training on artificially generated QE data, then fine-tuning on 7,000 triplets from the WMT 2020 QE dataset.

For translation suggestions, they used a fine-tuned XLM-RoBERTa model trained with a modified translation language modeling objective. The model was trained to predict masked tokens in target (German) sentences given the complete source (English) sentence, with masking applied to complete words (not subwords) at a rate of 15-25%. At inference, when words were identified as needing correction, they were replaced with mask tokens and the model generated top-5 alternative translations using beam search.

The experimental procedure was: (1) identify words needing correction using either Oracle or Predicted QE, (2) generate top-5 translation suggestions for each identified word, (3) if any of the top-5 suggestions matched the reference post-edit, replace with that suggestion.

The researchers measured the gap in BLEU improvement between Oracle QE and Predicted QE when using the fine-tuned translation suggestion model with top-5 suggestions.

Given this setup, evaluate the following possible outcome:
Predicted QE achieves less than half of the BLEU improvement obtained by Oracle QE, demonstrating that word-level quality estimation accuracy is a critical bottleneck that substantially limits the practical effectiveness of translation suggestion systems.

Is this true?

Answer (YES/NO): YES